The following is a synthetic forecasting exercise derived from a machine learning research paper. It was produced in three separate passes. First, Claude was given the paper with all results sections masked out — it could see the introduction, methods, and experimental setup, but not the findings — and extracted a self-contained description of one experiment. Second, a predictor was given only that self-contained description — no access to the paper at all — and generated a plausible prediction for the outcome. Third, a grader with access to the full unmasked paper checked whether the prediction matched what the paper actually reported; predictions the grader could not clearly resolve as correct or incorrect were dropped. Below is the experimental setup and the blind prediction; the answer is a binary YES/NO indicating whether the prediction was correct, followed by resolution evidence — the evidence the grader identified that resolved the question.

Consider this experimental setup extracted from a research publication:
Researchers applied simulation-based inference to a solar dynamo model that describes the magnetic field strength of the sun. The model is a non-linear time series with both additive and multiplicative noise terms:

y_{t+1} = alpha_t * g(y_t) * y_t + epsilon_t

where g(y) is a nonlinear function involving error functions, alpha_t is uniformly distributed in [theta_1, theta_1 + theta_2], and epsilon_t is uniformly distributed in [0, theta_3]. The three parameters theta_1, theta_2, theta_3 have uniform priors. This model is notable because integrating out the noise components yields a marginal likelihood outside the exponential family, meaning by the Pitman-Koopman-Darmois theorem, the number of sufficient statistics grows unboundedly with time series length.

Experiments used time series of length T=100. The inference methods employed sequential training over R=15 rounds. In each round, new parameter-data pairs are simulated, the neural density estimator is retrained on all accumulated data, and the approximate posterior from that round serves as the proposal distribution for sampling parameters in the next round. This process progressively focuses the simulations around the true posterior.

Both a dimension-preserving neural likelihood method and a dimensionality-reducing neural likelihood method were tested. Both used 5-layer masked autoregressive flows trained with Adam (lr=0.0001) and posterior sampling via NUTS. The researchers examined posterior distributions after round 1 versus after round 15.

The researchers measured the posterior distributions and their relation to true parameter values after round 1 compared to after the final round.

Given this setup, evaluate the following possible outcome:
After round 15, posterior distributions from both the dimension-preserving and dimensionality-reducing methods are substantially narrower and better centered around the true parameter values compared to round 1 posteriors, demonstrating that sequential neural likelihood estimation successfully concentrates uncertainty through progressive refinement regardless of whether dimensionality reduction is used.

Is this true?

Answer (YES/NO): NO